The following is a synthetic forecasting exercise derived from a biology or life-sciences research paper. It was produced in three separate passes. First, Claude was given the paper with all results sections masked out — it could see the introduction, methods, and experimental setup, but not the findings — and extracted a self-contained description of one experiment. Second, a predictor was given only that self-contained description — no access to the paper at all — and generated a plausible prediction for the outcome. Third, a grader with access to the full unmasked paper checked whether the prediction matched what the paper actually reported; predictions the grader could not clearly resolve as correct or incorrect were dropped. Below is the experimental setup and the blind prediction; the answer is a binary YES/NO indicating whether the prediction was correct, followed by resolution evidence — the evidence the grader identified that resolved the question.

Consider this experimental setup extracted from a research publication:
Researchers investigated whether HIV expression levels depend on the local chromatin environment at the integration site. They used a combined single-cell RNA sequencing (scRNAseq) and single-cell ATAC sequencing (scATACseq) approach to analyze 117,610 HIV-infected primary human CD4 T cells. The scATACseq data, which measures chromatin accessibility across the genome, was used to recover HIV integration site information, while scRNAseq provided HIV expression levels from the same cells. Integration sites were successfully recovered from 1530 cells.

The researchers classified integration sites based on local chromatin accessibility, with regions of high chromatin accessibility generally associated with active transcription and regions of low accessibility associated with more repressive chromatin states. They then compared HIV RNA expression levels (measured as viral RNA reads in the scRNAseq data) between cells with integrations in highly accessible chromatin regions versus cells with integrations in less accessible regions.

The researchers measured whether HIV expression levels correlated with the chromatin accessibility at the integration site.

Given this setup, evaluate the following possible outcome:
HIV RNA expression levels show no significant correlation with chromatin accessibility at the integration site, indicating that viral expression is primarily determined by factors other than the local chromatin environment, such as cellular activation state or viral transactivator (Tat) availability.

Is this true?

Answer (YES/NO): YES